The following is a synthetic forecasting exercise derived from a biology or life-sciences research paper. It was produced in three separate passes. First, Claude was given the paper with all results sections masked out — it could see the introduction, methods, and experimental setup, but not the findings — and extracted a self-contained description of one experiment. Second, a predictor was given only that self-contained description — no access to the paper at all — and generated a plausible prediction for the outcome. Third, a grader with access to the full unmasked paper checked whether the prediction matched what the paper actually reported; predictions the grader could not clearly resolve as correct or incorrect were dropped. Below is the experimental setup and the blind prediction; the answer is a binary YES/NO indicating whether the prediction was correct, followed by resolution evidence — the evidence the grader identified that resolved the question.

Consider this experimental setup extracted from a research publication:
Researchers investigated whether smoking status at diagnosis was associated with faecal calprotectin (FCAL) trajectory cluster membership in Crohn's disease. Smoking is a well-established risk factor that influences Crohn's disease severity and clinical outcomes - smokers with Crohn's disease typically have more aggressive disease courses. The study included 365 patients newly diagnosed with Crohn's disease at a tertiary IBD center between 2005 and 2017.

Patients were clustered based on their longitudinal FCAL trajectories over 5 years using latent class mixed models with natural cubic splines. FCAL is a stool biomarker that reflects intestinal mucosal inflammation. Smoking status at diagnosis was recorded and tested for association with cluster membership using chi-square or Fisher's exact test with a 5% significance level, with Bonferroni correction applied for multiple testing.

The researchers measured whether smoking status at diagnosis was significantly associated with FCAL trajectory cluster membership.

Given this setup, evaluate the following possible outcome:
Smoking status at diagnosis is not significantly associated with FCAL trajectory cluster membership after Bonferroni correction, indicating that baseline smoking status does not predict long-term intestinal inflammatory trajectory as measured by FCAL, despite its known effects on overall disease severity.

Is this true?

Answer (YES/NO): YES